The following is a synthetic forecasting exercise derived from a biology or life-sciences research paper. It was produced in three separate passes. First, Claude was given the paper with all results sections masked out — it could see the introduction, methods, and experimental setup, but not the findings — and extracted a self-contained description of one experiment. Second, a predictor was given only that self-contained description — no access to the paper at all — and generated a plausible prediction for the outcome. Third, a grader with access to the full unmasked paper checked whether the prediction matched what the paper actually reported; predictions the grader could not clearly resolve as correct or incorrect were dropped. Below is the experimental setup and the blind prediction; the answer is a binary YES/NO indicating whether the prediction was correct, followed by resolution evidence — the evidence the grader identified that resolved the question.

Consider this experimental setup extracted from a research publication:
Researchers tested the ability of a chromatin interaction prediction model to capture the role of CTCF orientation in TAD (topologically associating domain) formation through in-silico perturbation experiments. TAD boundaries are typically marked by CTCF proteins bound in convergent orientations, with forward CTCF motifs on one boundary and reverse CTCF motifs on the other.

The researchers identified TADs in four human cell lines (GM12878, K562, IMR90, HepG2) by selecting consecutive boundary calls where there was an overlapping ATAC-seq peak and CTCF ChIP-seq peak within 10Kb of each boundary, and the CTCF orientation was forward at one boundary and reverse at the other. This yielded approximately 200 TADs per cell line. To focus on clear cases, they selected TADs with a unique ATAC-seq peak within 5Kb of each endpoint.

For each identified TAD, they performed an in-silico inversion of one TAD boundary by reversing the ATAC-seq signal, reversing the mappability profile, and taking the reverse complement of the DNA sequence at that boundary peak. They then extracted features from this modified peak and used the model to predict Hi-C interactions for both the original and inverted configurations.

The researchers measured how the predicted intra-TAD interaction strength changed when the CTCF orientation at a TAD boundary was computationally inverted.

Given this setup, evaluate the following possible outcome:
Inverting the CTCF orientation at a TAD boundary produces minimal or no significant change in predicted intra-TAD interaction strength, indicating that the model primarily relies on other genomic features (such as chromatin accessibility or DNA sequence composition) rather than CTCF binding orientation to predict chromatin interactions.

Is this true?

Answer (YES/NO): NO